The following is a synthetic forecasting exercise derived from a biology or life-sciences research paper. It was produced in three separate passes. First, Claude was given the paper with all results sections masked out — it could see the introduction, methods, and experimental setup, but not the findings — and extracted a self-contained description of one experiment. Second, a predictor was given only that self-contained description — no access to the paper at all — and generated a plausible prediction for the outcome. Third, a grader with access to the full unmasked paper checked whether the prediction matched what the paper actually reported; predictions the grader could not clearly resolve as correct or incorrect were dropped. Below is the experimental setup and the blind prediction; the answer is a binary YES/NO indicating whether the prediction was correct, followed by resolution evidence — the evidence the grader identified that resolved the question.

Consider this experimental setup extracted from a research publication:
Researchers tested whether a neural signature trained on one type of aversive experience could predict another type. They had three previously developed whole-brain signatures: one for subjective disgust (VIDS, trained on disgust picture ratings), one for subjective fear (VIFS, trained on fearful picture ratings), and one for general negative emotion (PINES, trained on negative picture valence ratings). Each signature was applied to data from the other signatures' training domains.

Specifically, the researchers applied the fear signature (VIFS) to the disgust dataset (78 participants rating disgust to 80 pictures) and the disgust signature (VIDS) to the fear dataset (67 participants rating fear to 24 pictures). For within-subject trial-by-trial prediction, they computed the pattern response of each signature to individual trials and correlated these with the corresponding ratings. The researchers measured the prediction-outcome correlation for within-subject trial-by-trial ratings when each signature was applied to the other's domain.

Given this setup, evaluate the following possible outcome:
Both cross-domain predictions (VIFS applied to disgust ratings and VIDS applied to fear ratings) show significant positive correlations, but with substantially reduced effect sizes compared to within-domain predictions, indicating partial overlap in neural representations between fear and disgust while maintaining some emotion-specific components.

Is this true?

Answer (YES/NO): YES